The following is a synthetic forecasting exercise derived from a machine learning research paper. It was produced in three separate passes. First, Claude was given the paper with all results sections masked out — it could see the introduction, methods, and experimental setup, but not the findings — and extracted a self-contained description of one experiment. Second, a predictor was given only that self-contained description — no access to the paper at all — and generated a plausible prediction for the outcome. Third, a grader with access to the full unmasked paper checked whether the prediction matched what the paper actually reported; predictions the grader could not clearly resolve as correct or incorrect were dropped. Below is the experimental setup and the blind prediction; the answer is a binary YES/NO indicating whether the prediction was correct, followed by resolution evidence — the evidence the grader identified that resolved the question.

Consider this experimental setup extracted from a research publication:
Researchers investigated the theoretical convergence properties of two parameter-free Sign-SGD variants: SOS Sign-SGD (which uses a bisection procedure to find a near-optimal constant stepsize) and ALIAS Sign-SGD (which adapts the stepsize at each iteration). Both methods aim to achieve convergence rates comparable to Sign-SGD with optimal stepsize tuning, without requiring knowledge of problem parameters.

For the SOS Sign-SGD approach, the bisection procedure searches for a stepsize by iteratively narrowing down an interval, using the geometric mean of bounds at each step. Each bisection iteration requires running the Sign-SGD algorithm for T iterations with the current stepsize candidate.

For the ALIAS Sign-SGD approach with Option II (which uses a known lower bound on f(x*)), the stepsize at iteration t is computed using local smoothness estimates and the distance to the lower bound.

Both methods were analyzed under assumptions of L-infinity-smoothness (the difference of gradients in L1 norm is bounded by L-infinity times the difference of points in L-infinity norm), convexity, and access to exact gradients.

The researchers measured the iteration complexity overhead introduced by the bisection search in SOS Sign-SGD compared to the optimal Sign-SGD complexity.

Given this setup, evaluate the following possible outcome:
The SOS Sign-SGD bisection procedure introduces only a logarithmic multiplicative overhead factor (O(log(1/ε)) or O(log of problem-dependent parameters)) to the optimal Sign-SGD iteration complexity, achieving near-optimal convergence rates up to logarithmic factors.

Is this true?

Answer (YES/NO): NO